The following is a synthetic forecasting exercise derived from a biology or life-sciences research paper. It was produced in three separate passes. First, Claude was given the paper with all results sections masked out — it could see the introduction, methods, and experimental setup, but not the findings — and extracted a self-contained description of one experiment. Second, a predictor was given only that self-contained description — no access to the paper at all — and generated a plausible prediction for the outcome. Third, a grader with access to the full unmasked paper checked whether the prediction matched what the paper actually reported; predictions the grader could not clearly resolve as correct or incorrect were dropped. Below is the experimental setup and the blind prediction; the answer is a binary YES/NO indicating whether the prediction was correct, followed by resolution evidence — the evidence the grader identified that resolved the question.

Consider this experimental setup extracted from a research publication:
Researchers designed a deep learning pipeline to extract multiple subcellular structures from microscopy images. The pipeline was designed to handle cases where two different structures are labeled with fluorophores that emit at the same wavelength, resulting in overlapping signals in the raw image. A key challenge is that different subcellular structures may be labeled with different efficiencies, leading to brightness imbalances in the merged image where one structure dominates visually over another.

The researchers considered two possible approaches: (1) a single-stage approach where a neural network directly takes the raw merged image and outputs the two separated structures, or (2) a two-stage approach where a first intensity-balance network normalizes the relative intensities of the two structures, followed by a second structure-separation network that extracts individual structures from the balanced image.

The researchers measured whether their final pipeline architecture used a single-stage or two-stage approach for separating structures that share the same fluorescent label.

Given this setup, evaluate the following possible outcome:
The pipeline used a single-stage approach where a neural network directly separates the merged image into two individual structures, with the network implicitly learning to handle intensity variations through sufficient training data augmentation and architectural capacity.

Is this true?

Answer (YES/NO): NO